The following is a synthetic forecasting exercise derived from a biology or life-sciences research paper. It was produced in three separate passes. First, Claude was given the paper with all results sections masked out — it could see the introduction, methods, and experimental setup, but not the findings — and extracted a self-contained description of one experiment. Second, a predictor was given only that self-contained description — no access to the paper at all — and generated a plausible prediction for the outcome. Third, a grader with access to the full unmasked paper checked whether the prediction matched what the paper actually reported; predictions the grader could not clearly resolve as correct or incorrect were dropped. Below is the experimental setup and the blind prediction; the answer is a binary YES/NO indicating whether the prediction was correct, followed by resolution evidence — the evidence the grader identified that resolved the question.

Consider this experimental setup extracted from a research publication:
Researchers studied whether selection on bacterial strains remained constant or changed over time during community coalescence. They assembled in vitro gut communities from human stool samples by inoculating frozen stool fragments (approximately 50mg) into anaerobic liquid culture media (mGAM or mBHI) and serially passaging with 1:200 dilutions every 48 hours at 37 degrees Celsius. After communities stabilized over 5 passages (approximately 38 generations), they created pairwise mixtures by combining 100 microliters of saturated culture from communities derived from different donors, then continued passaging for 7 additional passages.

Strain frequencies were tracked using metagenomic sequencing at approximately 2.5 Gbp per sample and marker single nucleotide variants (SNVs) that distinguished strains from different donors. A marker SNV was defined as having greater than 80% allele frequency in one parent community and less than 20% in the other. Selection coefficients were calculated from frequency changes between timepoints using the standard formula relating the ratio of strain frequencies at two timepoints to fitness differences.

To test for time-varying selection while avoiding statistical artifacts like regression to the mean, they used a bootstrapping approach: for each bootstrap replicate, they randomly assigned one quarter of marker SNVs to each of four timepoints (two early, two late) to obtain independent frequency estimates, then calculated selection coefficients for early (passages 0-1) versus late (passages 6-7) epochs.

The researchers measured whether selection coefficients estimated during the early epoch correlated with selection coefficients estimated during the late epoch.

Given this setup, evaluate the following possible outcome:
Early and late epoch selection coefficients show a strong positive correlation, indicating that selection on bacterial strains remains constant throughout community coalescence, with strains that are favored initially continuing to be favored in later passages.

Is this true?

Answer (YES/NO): NO